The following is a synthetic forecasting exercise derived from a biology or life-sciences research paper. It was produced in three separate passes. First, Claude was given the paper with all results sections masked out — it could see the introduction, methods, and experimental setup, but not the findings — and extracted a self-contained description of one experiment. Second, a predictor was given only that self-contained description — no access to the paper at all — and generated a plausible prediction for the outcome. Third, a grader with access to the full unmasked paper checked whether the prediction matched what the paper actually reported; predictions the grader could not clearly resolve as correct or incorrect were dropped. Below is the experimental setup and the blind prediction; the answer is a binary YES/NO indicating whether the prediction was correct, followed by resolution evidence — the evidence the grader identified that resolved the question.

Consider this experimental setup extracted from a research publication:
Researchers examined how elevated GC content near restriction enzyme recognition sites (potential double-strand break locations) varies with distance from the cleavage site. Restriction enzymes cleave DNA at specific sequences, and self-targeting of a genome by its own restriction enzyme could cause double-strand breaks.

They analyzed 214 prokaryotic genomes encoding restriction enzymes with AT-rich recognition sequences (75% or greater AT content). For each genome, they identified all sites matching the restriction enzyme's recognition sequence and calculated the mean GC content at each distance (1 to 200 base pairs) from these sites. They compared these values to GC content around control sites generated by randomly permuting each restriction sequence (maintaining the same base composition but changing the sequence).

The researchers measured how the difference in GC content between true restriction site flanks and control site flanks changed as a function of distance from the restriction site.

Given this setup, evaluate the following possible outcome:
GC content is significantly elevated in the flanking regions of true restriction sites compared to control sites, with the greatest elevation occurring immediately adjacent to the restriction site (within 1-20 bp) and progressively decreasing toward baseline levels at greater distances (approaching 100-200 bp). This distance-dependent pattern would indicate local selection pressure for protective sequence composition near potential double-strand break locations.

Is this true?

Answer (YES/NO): NO